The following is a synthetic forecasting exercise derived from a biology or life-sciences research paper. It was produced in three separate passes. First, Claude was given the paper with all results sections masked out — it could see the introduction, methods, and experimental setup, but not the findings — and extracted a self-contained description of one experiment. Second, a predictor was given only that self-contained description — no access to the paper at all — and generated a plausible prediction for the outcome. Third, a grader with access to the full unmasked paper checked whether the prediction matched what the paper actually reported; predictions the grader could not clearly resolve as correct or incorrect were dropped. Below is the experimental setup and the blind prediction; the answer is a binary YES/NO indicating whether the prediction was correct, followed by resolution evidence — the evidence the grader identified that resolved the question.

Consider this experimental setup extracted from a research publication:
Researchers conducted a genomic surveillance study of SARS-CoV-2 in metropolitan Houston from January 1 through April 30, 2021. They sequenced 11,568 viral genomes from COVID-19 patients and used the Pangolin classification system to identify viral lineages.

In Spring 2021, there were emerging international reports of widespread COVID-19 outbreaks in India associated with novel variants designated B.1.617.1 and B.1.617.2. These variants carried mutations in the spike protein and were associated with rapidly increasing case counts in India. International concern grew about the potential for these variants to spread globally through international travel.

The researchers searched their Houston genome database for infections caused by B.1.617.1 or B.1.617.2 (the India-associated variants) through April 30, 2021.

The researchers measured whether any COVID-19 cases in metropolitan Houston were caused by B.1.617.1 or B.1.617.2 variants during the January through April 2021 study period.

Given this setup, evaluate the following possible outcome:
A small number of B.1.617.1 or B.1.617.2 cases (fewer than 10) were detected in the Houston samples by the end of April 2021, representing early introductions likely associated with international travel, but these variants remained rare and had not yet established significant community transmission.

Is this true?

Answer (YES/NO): NO